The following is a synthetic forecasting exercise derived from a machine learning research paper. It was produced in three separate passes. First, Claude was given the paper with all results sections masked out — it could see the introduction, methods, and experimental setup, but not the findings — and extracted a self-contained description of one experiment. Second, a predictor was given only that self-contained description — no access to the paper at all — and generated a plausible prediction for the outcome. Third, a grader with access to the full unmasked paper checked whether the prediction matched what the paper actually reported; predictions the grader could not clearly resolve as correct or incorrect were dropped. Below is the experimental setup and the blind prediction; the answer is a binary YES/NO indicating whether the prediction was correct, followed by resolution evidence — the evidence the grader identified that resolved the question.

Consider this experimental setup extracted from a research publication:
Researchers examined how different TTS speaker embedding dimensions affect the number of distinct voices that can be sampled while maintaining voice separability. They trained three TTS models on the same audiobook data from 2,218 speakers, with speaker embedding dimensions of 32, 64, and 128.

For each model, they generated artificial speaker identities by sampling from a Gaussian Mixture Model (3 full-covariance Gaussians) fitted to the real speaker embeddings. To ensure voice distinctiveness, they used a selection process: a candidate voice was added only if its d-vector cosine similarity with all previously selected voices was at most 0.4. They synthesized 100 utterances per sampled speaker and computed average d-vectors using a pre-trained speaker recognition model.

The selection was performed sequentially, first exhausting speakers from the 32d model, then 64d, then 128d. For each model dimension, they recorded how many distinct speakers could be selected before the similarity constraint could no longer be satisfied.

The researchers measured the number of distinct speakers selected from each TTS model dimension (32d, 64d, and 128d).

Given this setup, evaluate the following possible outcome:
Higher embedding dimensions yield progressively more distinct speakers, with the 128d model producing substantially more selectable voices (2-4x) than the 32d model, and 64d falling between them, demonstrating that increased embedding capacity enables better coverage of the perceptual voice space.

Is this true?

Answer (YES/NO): NO